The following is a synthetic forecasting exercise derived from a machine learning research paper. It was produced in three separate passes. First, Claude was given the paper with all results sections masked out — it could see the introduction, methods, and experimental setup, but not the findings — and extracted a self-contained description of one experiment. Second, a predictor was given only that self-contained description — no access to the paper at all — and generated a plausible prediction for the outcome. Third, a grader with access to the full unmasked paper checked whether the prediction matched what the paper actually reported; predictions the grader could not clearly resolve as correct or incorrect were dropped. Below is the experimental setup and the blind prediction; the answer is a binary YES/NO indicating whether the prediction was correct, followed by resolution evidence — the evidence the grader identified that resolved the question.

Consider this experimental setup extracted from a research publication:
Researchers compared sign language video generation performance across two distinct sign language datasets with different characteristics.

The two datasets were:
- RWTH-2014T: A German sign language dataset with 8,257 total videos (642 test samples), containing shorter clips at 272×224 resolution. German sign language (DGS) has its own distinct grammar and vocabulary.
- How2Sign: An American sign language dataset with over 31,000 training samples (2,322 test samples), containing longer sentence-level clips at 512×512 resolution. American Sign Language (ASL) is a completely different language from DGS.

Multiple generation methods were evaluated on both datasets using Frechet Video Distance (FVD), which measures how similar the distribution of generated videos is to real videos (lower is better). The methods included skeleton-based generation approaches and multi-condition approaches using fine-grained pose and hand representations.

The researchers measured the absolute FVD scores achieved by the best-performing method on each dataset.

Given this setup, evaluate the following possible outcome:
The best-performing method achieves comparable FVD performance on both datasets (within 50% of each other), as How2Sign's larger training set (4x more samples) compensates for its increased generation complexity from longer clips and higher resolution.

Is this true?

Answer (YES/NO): NO